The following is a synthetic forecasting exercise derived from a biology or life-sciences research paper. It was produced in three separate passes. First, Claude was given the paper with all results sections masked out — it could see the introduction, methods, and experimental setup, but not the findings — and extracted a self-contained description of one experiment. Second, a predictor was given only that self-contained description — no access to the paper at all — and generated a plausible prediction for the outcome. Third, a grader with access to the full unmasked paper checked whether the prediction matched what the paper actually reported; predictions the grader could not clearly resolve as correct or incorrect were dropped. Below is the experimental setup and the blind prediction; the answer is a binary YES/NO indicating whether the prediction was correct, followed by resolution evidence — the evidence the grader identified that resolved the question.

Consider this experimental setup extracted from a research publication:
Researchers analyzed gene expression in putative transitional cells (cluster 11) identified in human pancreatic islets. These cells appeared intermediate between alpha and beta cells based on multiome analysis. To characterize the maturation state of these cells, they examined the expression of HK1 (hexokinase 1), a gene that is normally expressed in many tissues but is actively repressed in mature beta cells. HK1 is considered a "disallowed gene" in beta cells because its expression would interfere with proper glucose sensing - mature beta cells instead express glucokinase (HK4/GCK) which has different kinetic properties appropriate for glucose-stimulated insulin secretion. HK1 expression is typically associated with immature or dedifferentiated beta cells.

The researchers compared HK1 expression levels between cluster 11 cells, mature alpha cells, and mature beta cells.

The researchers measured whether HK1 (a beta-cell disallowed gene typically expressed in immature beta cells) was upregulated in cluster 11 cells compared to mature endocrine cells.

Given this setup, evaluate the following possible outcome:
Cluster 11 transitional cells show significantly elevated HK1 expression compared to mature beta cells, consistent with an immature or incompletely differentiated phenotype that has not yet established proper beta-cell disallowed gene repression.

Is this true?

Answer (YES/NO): YES